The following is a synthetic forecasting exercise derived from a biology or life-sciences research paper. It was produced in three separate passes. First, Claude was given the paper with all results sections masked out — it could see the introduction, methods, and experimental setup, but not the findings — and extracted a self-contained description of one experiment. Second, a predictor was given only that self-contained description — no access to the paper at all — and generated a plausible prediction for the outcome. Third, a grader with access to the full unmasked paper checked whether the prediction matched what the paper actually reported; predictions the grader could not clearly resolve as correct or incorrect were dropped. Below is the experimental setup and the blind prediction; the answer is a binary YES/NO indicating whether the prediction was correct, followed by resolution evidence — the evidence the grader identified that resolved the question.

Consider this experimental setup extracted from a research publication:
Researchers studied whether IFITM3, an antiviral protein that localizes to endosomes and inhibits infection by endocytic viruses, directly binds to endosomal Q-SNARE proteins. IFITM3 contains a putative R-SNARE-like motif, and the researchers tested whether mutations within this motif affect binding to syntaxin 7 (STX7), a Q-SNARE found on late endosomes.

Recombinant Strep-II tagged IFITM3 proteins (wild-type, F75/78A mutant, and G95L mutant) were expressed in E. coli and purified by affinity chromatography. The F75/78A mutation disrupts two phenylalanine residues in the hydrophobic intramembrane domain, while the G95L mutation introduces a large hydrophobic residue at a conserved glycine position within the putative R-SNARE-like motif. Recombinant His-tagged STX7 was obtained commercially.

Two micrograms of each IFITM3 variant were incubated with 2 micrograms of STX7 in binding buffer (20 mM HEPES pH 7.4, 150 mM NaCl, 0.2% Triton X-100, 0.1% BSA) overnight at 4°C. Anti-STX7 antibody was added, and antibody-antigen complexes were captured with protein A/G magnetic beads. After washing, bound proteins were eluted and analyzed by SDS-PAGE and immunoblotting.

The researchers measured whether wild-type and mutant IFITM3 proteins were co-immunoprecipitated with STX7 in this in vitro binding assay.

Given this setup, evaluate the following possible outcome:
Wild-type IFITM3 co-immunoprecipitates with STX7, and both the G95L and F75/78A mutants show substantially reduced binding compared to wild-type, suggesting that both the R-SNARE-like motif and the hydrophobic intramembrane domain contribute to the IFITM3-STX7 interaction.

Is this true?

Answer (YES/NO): YES